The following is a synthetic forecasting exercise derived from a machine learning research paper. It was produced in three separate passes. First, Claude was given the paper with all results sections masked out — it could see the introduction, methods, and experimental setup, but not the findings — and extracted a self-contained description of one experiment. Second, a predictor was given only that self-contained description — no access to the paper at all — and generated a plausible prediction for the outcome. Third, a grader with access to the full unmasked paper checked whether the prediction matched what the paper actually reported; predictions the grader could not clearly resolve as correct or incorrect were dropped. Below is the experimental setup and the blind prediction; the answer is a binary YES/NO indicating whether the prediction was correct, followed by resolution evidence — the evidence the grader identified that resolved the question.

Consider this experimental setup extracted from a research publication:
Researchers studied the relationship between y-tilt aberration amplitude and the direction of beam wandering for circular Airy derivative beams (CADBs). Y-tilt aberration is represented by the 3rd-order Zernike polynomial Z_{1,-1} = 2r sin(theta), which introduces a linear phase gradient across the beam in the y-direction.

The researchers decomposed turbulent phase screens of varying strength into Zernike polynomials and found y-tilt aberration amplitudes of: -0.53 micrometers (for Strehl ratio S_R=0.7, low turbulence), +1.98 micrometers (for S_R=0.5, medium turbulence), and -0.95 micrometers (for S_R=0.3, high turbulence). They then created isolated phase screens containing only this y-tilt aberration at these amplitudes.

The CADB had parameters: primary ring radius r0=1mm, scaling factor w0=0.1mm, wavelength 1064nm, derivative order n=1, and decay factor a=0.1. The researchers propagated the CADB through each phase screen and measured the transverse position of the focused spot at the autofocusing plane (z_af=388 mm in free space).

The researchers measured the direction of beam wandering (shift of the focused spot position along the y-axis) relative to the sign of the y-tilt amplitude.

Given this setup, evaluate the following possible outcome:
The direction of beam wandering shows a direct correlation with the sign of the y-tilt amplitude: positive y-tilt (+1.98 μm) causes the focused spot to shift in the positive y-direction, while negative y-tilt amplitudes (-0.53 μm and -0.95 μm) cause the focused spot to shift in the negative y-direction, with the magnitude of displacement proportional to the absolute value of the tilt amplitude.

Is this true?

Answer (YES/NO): NO